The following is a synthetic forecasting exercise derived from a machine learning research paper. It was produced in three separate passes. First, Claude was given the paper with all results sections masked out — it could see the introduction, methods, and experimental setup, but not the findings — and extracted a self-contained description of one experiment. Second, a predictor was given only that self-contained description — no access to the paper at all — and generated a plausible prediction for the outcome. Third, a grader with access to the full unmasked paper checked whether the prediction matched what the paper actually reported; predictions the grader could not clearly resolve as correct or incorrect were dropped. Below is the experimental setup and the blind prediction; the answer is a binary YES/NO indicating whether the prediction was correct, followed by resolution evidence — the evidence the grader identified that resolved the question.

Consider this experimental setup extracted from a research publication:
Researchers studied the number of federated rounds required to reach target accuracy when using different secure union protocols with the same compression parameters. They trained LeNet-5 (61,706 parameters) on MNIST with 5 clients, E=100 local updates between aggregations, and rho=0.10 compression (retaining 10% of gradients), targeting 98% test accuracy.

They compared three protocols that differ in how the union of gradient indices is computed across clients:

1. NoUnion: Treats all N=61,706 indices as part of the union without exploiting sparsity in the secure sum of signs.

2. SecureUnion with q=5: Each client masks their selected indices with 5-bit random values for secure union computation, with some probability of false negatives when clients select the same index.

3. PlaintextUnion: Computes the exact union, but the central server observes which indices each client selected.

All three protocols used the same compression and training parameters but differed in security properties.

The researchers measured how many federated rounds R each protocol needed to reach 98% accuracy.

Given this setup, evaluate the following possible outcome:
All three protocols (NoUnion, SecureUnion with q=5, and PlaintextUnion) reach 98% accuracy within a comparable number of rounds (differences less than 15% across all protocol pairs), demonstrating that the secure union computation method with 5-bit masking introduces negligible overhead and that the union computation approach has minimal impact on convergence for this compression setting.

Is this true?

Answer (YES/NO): YES